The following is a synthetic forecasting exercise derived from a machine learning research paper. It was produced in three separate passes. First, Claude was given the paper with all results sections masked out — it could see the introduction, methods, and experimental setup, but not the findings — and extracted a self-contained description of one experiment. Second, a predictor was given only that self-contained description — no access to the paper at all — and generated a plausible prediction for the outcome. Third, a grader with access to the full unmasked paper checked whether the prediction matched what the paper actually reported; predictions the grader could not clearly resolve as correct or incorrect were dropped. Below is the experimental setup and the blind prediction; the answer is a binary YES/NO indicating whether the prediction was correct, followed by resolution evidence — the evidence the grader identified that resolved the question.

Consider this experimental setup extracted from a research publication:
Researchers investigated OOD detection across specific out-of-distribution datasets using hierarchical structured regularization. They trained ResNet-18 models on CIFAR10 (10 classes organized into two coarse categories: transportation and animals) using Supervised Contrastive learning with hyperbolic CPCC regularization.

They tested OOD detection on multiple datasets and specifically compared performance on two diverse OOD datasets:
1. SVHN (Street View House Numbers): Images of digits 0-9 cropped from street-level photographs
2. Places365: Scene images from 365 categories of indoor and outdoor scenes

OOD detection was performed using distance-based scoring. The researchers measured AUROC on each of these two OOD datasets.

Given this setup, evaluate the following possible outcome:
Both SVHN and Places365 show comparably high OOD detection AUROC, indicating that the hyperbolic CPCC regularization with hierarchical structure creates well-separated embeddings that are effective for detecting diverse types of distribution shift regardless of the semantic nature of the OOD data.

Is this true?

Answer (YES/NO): NO